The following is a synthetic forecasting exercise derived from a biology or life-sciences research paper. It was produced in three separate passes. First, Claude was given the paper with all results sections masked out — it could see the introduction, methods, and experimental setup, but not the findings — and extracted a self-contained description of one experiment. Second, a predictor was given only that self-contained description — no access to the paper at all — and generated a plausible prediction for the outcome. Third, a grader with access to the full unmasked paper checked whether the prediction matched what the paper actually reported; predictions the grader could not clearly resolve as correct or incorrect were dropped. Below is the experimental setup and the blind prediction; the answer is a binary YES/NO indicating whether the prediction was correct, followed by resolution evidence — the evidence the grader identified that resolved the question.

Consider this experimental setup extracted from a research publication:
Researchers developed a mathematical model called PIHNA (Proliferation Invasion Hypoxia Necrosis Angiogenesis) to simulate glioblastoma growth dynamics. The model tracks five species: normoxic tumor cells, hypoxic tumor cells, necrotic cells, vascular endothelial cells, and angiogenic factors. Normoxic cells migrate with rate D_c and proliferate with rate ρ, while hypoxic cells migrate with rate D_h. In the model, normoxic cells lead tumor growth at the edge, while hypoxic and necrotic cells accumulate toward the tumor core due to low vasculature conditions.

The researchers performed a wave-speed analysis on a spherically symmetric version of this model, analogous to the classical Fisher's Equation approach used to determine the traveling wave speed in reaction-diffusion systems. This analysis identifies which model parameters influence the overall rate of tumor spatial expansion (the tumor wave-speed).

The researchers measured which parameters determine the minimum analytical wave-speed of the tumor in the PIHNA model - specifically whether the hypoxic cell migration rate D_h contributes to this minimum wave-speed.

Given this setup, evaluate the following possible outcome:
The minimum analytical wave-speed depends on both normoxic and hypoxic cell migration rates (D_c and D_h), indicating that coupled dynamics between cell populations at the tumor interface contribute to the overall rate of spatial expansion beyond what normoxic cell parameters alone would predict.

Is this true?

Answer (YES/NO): NO